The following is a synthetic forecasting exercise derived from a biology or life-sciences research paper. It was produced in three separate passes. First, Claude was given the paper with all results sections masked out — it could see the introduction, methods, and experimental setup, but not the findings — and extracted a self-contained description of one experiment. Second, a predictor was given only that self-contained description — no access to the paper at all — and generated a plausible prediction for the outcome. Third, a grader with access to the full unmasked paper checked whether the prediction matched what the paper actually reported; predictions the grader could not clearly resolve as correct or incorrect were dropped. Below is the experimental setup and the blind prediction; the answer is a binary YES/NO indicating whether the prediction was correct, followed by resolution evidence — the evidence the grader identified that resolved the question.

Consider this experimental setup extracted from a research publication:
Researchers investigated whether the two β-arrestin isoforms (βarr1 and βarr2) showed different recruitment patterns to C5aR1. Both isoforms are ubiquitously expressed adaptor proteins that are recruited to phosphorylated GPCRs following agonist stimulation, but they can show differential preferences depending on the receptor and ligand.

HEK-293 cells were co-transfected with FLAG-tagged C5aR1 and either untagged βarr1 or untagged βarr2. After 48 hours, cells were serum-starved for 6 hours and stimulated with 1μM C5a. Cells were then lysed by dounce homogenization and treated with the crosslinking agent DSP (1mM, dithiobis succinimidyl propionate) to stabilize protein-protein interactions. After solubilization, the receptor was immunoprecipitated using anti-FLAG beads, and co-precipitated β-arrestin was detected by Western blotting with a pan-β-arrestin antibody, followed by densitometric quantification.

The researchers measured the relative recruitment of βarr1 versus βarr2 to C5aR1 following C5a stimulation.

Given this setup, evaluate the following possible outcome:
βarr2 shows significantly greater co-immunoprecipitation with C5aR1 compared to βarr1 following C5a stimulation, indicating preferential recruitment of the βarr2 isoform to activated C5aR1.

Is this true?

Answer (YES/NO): NO